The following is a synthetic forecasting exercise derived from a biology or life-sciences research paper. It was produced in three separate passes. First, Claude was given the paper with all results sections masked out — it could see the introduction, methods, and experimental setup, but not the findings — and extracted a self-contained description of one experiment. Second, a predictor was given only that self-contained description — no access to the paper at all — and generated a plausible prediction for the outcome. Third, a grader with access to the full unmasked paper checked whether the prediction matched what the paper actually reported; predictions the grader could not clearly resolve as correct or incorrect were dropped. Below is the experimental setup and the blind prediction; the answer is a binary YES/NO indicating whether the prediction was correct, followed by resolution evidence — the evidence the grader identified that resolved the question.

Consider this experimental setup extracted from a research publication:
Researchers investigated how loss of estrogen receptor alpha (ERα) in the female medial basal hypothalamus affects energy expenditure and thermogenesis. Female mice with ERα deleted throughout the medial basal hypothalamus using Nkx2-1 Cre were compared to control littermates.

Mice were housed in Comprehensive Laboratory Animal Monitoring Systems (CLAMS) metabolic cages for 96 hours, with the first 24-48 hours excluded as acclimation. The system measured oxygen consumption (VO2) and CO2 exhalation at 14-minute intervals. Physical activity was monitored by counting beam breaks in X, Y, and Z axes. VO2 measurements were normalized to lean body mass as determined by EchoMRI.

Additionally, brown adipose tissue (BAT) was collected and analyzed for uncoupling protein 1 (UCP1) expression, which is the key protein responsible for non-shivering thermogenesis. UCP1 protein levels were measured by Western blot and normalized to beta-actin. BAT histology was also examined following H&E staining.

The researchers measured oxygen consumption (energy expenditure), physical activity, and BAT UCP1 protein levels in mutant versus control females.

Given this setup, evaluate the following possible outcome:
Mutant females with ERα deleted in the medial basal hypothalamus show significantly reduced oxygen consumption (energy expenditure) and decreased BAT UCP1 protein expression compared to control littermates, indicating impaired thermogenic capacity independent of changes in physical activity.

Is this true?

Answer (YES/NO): NO